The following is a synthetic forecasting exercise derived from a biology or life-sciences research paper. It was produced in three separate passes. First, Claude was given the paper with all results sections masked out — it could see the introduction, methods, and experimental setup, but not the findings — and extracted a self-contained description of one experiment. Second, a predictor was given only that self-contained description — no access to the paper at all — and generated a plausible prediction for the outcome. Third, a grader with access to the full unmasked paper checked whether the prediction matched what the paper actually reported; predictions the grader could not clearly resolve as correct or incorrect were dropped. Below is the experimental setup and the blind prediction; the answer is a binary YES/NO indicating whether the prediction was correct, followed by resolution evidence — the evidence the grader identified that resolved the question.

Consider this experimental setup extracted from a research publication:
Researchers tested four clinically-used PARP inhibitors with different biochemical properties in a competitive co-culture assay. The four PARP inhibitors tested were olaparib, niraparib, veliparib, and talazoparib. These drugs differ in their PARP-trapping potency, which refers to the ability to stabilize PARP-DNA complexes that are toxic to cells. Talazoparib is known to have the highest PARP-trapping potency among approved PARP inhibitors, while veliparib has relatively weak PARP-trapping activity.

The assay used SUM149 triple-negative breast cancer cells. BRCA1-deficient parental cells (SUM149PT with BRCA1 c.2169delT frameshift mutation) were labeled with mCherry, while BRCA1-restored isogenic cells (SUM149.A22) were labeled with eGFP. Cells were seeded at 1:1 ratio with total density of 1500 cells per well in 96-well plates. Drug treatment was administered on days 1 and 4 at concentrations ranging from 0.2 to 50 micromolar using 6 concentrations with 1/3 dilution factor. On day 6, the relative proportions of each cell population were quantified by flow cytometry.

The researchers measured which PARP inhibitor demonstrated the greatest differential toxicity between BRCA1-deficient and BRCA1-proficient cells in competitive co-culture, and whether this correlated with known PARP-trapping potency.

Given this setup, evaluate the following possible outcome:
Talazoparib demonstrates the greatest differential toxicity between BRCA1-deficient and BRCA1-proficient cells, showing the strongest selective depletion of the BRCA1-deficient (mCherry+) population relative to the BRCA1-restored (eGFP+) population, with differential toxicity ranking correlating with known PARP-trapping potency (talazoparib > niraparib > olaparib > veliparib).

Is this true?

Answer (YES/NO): NO